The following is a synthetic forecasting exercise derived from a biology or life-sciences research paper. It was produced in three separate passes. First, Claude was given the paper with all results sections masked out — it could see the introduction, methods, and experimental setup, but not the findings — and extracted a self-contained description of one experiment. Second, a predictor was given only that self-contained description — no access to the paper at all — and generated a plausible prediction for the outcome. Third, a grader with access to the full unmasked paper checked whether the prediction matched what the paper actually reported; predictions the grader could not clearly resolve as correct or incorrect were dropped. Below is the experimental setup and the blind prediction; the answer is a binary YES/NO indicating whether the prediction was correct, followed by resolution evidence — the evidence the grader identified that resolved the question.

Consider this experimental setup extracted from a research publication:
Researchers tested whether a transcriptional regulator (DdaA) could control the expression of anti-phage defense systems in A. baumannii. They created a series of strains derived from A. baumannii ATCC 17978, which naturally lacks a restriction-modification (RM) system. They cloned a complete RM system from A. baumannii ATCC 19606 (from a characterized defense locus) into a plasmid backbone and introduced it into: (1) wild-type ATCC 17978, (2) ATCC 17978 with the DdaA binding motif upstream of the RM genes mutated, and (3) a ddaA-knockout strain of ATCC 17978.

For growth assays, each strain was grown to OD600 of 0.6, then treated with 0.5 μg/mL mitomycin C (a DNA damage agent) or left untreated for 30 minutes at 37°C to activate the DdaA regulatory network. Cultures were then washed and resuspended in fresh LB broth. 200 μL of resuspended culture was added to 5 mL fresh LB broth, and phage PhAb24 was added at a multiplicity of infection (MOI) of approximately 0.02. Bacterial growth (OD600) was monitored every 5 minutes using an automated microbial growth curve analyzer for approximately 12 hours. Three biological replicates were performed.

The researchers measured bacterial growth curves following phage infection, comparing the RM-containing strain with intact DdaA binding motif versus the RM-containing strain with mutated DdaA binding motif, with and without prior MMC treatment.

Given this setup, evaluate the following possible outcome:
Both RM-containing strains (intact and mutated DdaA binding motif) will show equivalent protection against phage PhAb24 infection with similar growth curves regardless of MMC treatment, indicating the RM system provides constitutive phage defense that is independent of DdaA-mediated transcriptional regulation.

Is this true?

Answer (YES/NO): NO